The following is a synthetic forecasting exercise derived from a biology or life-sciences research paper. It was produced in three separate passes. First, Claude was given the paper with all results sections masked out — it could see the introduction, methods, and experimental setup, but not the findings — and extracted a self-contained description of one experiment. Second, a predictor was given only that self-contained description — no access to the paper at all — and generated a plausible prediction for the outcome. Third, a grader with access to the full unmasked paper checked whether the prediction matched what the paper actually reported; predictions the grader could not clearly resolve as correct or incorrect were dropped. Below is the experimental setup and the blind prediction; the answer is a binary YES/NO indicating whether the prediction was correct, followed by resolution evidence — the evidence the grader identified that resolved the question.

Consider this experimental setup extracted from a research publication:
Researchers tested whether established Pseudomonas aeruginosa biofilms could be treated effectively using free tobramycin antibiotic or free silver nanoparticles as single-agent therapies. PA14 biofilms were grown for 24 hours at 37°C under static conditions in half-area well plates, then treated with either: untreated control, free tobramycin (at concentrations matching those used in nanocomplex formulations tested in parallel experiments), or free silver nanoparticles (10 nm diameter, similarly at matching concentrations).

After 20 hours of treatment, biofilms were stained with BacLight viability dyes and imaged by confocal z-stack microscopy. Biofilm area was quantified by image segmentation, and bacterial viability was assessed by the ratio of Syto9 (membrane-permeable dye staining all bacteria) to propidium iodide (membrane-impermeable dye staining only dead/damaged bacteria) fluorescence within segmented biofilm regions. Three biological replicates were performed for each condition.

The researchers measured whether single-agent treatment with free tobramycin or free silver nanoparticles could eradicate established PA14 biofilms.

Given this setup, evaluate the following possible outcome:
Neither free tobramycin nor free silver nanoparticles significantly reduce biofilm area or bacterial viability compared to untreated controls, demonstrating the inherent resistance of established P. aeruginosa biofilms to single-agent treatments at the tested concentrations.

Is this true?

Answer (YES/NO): YES